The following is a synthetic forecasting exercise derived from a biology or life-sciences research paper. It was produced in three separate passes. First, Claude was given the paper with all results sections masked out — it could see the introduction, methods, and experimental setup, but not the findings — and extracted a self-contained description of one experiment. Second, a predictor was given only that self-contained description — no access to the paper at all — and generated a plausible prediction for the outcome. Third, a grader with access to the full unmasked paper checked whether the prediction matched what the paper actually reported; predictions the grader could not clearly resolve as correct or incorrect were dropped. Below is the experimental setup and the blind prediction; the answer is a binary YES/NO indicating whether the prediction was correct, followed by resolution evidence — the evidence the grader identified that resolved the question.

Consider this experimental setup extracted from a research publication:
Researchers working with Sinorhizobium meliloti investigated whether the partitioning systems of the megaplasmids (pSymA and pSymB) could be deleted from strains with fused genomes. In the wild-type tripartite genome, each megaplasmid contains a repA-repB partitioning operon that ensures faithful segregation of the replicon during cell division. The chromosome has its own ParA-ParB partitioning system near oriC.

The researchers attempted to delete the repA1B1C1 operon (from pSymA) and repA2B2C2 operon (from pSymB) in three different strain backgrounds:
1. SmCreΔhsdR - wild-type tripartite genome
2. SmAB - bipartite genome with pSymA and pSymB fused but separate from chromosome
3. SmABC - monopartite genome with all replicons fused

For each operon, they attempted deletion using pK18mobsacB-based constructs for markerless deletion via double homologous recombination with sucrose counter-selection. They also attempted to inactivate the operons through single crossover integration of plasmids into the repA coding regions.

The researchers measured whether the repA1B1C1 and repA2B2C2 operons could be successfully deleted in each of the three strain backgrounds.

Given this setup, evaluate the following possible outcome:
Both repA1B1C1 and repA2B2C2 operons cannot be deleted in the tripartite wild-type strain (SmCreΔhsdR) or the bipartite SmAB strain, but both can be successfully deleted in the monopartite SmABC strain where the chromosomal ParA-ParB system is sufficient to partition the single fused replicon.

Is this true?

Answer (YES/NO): NO